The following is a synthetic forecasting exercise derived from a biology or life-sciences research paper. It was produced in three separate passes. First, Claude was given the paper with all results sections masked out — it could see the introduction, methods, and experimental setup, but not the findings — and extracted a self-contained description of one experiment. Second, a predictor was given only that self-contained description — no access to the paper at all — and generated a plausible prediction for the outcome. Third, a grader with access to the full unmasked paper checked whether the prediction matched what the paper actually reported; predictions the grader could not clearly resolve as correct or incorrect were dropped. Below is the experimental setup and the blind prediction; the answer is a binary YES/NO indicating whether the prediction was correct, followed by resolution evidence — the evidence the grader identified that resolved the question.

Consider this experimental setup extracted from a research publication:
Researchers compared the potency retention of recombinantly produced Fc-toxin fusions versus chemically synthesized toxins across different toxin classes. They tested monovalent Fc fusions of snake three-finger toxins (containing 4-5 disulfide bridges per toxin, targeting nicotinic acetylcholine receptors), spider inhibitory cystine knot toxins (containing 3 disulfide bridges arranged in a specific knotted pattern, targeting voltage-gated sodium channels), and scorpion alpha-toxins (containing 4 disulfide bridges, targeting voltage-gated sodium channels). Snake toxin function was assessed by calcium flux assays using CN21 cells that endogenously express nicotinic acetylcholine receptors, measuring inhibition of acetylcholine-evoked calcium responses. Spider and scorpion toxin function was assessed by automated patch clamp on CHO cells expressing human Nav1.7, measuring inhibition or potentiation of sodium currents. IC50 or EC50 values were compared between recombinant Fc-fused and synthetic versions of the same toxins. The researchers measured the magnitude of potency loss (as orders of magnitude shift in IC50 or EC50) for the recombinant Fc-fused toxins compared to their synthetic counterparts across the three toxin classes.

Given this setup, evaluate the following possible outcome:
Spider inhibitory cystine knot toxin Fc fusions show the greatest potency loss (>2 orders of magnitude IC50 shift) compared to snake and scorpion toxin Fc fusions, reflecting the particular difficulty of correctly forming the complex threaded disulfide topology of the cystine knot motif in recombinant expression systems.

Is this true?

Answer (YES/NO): NO